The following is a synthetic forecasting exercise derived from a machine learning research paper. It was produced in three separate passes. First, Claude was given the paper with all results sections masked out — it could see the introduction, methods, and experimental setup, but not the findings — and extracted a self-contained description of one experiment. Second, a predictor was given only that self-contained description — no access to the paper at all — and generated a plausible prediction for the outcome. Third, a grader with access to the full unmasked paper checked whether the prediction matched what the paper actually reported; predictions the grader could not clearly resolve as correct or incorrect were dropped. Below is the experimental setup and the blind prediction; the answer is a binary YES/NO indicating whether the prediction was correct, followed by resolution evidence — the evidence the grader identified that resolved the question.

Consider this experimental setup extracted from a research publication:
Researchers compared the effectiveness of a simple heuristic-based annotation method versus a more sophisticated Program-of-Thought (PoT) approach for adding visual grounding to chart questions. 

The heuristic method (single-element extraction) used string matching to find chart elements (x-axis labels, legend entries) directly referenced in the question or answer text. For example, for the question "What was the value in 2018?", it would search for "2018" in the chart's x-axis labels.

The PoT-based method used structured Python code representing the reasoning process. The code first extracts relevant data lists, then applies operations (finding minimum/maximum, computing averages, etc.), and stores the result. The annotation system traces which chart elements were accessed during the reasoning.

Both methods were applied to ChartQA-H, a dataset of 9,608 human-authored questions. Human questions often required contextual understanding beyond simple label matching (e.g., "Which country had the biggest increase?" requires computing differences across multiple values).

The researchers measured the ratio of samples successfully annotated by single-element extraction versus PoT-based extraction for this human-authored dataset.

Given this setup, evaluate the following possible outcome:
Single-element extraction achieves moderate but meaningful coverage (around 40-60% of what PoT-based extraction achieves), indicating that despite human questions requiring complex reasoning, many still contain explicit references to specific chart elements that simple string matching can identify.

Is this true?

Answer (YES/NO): NO